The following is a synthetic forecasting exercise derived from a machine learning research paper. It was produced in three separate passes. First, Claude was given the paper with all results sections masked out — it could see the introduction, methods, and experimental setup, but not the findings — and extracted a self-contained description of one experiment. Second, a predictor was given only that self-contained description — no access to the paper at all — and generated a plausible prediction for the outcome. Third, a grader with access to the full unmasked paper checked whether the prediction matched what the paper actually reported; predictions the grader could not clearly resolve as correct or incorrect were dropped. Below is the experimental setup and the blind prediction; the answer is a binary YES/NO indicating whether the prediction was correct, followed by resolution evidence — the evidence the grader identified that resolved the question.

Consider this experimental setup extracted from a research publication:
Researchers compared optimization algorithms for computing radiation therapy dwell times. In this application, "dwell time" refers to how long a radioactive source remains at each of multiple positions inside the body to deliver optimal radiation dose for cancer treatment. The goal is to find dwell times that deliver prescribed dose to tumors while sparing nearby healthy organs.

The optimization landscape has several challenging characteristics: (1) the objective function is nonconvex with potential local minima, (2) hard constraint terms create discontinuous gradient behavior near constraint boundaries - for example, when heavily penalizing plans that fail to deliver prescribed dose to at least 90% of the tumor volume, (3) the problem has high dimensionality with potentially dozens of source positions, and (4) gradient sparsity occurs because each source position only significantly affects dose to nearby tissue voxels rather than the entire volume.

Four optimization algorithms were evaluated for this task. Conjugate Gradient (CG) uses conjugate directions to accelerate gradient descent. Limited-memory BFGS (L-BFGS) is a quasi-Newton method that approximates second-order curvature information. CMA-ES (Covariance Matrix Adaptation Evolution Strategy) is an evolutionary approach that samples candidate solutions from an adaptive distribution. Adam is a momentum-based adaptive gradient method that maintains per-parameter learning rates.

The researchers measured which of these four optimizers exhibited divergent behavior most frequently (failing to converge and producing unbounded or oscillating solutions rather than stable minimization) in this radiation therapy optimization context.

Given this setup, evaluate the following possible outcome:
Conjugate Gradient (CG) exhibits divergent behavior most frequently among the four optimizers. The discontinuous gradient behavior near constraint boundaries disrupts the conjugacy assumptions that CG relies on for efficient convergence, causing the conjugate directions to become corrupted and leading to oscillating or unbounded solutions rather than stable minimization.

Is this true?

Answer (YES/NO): YES